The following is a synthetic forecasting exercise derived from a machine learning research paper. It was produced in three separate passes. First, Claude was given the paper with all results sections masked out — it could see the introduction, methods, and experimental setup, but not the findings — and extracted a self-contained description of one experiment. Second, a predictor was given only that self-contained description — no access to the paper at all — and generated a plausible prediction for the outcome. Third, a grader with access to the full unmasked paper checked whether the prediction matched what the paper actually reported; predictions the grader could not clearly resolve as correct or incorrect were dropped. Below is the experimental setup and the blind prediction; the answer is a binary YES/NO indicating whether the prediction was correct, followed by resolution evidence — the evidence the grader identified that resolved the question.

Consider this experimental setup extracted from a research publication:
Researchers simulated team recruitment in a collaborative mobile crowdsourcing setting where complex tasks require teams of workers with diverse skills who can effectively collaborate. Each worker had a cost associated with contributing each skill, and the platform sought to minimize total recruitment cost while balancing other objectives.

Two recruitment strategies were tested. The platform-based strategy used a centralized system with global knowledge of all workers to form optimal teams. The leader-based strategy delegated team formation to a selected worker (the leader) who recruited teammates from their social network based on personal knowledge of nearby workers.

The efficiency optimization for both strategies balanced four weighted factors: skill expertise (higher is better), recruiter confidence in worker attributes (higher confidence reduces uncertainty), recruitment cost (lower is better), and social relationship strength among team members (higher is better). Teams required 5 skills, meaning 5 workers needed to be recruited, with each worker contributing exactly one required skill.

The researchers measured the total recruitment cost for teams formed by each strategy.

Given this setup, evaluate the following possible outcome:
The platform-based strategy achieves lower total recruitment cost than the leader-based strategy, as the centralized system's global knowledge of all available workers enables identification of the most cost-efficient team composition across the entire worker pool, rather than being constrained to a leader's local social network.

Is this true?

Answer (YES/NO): NO